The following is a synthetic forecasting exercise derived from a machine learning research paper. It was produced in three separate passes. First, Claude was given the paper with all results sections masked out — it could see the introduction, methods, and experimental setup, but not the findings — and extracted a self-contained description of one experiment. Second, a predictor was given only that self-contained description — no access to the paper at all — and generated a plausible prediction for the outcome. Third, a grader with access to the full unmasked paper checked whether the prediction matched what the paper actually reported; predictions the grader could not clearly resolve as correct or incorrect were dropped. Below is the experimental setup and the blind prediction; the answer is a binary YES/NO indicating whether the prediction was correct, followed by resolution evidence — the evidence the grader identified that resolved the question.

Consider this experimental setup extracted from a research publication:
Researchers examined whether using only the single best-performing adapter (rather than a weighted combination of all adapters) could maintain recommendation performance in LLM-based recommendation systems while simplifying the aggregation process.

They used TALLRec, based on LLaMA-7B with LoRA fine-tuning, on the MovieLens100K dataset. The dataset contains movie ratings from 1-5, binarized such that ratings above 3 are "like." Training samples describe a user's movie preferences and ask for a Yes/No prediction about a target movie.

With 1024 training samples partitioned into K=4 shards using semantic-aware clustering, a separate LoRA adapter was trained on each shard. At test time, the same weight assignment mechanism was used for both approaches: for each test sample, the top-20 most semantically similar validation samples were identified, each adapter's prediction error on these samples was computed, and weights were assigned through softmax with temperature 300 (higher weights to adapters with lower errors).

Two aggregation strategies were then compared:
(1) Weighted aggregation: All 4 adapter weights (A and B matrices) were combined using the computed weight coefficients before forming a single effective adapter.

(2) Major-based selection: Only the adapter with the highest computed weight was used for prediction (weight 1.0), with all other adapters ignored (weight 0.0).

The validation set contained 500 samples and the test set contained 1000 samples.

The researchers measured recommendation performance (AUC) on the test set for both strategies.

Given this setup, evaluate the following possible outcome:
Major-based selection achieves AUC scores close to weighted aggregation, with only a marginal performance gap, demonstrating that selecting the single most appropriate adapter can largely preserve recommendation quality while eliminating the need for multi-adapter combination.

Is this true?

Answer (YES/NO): NO